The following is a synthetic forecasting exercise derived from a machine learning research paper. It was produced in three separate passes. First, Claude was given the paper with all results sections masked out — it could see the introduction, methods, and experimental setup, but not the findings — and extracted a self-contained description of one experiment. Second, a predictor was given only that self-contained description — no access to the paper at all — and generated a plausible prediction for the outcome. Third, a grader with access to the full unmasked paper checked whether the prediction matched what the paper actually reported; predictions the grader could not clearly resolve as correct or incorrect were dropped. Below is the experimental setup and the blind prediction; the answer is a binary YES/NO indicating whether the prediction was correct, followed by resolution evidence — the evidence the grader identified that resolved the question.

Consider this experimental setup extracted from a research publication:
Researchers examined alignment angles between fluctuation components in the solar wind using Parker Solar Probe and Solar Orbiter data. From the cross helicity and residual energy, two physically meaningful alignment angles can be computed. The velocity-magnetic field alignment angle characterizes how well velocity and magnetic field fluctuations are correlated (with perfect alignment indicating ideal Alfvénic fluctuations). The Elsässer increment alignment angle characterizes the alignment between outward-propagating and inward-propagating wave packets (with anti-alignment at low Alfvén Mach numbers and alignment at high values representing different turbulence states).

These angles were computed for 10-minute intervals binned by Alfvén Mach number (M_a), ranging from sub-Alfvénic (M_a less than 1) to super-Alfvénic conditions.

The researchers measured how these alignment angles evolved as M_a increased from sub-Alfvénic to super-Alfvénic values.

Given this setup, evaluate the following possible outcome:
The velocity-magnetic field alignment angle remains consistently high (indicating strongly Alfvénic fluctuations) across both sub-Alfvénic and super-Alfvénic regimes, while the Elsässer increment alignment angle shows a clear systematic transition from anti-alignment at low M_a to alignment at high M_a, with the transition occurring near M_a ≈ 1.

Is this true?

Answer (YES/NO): NO